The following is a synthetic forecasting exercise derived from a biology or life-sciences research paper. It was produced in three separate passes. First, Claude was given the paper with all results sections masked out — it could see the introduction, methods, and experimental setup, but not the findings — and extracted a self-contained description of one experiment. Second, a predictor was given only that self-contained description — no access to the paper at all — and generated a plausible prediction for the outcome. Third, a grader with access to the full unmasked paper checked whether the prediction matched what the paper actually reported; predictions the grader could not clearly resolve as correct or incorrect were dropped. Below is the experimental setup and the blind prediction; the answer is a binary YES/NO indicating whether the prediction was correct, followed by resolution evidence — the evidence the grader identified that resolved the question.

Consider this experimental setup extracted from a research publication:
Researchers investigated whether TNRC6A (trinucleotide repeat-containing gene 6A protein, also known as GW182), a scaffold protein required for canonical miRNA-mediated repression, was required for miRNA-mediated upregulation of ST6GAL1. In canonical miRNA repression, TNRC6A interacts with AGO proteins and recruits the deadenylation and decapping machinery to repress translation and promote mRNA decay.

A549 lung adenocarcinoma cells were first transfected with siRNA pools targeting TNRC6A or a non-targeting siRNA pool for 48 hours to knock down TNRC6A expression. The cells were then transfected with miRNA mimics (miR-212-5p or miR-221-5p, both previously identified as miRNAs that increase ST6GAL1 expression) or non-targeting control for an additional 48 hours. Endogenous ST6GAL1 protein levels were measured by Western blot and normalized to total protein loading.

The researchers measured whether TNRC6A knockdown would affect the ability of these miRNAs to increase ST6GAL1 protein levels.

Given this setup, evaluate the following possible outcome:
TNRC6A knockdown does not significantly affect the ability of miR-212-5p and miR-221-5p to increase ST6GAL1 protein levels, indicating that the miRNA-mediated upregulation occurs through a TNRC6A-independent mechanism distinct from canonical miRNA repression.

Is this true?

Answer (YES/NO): NO